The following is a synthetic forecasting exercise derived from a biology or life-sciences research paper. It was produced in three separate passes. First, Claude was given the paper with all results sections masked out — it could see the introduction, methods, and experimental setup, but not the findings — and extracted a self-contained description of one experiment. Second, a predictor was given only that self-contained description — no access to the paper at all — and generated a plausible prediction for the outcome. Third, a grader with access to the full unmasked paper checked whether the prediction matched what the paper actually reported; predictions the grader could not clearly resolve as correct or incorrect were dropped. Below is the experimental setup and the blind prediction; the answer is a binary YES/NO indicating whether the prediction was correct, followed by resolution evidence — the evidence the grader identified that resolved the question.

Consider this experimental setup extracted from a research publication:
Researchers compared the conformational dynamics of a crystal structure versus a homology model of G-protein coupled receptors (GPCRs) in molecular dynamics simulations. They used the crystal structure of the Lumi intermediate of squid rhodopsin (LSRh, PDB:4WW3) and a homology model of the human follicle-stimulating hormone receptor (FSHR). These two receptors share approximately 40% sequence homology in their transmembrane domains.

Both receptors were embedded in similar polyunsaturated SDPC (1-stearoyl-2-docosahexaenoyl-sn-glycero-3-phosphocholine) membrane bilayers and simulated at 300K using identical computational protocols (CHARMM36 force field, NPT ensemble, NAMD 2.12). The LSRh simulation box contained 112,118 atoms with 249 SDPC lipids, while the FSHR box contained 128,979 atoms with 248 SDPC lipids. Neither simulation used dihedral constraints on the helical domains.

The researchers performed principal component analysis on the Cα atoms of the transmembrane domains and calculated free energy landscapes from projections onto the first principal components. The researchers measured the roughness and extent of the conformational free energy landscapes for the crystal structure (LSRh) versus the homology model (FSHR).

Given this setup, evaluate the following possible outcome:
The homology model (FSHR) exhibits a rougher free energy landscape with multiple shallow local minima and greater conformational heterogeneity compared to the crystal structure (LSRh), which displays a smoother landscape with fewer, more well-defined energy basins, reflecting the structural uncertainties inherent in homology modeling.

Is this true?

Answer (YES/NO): YES